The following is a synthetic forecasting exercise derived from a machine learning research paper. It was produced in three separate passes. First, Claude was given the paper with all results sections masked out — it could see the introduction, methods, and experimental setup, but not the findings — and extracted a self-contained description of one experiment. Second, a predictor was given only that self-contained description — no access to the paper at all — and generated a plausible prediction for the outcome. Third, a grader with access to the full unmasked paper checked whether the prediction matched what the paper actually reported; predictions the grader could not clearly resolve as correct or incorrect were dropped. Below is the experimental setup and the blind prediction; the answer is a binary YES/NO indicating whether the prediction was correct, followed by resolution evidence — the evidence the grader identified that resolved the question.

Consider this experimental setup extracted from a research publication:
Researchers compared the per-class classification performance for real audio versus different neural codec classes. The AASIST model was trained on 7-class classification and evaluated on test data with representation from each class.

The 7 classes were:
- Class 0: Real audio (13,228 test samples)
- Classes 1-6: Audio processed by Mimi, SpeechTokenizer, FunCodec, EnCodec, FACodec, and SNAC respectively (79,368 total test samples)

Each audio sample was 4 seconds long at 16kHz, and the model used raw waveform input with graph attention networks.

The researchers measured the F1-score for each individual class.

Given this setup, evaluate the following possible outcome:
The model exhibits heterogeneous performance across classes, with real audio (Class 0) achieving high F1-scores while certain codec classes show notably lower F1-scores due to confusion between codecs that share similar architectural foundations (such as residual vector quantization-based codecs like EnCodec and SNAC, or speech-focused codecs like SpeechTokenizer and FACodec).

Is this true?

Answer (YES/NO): NO